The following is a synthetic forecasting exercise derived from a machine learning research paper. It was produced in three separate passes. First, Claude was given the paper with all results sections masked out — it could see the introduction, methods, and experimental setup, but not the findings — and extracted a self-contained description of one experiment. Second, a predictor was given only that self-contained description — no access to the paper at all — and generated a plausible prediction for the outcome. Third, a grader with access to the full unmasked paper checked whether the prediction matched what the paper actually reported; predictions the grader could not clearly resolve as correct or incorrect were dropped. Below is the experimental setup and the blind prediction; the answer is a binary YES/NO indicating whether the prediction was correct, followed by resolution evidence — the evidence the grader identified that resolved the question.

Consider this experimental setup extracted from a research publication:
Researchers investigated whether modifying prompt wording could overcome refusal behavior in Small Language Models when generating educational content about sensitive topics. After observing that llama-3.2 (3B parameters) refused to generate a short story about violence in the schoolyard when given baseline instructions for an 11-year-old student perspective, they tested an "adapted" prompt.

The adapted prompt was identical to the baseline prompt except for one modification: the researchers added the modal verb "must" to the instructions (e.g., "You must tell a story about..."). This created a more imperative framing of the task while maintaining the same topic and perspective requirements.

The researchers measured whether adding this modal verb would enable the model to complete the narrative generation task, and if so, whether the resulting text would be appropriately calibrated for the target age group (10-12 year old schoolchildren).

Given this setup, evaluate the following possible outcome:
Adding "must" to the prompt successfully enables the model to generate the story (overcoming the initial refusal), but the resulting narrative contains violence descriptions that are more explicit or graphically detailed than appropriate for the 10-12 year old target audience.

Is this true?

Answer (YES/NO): NO